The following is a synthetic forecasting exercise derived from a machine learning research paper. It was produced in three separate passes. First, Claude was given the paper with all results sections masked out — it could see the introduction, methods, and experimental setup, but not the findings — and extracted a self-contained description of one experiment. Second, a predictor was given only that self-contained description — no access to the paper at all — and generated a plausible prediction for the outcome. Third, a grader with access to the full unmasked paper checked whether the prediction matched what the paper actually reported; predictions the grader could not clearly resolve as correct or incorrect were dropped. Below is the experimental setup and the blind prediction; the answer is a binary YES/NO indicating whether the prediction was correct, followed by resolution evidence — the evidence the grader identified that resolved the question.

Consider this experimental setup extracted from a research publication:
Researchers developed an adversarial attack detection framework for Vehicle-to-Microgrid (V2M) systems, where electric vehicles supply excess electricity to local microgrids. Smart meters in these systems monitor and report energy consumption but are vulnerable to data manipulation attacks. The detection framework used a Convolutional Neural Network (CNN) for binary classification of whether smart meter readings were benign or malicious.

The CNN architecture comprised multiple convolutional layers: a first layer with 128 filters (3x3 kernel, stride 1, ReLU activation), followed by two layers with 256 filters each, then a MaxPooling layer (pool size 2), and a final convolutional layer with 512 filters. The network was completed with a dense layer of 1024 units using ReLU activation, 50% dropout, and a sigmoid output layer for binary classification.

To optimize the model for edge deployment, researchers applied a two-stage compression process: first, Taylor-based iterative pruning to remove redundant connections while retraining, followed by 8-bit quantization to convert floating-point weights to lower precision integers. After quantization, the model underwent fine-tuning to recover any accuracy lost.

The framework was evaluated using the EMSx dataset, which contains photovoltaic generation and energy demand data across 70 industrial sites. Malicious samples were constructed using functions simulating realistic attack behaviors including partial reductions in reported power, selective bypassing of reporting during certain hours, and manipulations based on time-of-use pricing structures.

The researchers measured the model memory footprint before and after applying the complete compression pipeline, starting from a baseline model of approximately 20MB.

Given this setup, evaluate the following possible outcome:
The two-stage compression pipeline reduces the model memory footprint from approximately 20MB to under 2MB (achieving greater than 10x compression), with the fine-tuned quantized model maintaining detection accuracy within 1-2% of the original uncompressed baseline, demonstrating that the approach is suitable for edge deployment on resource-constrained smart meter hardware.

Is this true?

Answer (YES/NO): YES